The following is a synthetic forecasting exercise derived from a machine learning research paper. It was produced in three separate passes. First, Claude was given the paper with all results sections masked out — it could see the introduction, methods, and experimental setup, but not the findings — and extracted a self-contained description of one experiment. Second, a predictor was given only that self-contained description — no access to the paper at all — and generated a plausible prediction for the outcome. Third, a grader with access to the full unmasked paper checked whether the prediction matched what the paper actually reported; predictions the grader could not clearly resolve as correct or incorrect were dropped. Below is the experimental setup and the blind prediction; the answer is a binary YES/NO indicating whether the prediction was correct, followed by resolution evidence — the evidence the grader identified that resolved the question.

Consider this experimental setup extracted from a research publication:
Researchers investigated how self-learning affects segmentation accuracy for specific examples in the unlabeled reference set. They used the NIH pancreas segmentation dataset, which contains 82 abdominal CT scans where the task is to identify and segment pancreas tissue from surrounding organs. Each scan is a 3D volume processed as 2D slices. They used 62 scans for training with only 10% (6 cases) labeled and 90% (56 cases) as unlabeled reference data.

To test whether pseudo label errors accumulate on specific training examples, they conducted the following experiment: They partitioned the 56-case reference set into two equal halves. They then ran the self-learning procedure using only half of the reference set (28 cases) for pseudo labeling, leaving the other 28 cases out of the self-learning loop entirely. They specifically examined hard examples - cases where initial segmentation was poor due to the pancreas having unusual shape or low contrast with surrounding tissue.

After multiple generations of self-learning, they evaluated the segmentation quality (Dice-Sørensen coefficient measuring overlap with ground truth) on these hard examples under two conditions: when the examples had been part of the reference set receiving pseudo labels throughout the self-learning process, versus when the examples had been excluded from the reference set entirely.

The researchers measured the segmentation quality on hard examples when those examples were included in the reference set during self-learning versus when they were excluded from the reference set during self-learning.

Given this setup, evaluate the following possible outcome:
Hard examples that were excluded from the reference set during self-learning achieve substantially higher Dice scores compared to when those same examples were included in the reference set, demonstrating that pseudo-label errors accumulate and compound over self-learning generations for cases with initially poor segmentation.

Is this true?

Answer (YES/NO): YES